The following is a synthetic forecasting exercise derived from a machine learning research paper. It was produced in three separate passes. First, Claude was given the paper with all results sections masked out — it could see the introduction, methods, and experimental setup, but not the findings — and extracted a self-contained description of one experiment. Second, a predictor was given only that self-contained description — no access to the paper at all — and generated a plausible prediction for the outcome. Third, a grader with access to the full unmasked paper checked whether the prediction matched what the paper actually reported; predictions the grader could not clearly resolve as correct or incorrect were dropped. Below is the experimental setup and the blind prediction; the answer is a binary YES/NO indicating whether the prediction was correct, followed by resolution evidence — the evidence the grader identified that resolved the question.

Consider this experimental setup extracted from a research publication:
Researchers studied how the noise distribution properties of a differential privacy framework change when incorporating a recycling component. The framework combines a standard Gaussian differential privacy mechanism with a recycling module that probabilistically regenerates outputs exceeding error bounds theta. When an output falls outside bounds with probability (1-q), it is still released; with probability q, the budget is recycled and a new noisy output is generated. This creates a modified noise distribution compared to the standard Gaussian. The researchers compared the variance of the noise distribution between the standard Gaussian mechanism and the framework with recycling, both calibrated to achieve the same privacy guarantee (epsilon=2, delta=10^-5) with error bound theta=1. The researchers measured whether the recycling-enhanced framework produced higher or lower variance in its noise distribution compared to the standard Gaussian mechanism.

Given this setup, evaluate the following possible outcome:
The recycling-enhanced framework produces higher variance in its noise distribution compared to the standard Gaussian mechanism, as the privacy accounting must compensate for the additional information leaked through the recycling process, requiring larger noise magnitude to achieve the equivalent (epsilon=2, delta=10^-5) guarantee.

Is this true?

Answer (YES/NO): YES